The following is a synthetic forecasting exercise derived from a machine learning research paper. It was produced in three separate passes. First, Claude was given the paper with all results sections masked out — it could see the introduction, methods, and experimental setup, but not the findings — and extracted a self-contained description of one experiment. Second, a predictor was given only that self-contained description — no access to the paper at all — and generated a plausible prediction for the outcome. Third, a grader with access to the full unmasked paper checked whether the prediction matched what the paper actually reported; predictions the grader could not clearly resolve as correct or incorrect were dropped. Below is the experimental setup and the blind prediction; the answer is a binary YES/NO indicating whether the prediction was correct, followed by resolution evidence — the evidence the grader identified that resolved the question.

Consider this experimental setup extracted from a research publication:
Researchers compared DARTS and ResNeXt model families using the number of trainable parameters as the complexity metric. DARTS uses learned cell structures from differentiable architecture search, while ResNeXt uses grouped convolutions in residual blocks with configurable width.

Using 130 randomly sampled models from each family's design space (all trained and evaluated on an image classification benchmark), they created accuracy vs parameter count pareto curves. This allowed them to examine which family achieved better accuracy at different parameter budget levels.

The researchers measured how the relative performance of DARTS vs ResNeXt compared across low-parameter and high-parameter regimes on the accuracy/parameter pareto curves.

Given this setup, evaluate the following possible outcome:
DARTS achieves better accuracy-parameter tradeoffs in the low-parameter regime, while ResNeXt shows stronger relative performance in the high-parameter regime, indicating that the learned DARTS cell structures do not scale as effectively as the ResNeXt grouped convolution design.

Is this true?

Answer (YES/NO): NO